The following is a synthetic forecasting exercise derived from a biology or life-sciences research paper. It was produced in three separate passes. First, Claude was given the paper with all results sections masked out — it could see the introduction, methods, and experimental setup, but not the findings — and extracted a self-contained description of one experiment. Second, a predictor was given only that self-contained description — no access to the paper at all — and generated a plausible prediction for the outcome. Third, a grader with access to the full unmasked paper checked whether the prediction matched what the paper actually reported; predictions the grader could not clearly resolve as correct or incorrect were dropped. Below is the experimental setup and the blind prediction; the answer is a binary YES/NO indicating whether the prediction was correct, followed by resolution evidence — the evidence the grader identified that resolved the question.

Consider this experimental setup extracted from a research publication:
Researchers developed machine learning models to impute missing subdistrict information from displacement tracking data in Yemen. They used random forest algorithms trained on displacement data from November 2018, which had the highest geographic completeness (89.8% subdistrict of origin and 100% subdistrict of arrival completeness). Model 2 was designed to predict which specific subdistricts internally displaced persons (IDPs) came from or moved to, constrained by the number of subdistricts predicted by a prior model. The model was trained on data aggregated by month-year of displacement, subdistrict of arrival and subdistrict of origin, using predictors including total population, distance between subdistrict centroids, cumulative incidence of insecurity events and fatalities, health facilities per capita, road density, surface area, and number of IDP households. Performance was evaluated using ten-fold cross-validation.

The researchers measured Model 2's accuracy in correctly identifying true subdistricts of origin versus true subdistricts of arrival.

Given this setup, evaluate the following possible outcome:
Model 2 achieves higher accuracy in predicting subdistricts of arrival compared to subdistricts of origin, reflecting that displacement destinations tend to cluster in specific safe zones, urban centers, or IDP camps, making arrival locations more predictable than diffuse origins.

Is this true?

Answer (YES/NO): NO